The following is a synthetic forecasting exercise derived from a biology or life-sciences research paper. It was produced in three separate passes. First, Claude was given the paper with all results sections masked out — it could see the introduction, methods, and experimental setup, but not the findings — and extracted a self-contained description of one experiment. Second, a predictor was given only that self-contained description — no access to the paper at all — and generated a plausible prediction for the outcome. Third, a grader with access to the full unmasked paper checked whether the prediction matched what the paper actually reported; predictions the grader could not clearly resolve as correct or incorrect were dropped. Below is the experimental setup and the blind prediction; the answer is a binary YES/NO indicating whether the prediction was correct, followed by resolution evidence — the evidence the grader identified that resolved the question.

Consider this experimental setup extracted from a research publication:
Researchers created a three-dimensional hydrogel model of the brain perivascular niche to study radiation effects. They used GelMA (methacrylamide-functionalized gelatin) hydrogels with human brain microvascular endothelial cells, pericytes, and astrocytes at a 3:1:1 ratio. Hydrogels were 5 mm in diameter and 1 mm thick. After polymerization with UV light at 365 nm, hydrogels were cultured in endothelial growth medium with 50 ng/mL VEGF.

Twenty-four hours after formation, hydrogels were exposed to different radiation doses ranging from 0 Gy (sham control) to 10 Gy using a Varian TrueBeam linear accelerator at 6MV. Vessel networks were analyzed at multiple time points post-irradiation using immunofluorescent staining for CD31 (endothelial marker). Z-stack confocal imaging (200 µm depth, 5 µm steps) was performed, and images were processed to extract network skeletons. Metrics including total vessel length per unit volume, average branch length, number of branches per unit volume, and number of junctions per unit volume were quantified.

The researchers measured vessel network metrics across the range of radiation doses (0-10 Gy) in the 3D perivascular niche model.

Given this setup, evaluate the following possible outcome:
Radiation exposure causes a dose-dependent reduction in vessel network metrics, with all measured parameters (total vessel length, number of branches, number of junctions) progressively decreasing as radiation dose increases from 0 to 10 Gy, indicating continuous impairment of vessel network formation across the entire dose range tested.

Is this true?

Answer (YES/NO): NO